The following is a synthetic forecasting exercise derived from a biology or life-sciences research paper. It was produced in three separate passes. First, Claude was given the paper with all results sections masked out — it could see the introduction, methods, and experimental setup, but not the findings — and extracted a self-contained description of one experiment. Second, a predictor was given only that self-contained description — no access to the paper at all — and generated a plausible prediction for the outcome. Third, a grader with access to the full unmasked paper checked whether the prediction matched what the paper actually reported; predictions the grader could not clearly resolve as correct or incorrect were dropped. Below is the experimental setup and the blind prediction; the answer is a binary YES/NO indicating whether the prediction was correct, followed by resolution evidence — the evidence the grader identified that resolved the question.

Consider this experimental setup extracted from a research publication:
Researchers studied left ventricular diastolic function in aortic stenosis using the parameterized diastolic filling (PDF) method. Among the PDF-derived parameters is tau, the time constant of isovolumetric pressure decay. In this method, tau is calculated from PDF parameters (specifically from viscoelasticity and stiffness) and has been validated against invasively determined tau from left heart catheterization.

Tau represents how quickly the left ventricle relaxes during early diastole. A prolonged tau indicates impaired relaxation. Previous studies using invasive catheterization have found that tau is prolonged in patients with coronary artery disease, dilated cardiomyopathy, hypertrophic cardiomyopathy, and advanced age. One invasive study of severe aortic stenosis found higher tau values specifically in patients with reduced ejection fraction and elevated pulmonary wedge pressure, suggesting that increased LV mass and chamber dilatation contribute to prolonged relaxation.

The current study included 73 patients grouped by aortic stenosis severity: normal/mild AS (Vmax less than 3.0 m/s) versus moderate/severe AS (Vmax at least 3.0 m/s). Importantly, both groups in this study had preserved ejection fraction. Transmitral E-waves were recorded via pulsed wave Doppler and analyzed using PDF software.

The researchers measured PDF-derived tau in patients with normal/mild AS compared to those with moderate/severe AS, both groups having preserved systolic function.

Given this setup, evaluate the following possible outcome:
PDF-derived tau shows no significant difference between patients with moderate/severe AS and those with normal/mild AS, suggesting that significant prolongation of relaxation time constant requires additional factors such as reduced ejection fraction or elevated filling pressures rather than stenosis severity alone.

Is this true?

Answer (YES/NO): NO